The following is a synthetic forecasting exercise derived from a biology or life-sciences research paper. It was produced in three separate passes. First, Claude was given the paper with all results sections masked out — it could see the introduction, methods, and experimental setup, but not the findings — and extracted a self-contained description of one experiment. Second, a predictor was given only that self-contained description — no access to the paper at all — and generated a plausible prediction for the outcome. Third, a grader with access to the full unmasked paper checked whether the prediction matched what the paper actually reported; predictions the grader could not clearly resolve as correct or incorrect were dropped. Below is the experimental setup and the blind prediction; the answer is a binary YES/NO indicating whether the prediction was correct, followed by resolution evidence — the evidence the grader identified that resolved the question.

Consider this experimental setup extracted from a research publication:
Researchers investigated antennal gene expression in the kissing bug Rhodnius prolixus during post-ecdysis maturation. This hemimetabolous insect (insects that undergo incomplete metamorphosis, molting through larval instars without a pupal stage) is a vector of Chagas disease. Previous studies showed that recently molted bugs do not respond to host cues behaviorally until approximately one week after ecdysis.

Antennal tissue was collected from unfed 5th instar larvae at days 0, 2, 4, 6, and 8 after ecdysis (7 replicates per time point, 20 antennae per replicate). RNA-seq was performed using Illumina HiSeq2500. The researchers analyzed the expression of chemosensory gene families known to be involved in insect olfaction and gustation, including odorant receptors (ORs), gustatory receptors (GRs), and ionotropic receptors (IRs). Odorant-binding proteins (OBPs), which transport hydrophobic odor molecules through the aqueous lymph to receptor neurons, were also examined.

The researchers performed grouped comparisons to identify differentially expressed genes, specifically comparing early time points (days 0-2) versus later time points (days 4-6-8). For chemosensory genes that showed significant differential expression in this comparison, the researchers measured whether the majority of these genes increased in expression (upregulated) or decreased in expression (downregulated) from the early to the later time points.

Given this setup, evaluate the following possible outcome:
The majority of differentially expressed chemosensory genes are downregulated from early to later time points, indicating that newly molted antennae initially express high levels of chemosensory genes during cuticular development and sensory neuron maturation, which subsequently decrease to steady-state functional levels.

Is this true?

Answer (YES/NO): NO